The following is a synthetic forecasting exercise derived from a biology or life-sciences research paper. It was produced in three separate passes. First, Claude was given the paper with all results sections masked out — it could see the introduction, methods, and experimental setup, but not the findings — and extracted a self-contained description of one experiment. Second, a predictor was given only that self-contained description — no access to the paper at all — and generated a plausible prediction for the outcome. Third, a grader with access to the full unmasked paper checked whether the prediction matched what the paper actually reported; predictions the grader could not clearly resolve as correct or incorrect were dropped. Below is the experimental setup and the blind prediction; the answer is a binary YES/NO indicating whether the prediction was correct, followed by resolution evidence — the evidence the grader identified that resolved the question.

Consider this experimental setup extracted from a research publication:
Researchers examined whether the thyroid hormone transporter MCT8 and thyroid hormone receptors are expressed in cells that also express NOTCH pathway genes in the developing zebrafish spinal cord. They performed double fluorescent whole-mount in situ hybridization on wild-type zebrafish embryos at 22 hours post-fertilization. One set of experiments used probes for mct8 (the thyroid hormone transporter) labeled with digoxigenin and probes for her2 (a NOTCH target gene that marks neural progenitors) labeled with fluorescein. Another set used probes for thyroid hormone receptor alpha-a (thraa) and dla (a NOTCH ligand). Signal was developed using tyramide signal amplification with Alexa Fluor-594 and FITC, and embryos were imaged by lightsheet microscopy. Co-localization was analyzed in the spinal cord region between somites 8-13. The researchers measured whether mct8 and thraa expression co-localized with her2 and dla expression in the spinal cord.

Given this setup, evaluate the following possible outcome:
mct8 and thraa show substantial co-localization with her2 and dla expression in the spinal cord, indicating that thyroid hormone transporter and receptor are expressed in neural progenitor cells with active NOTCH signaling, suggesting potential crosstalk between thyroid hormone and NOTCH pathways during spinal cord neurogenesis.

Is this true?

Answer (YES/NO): YES